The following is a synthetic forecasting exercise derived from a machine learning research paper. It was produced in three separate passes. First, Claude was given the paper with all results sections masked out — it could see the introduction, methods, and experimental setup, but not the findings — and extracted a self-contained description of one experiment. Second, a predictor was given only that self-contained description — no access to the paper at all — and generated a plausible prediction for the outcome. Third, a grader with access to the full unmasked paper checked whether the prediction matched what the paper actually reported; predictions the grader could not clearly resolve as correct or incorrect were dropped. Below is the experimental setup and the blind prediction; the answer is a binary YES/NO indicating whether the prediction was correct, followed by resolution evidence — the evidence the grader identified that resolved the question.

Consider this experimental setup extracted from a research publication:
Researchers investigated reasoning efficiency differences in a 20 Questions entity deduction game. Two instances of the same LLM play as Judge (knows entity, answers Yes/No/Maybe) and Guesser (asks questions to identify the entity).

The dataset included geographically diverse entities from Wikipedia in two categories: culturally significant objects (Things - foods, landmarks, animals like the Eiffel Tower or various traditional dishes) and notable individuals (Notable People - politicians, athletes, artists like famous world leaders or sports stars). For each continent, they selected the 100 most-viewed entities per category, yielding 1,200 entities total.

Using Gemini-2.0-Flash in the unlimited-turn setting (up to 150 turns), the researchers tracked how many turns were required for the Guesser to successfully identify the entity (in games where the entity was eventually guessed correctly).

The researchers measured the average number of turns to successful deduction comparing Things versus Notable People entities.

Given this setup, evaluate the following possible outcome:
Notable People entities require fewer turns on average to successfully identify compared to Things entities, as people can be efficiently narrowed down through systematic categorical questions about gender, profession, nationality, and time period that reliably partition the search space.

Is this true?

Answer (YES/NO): YES